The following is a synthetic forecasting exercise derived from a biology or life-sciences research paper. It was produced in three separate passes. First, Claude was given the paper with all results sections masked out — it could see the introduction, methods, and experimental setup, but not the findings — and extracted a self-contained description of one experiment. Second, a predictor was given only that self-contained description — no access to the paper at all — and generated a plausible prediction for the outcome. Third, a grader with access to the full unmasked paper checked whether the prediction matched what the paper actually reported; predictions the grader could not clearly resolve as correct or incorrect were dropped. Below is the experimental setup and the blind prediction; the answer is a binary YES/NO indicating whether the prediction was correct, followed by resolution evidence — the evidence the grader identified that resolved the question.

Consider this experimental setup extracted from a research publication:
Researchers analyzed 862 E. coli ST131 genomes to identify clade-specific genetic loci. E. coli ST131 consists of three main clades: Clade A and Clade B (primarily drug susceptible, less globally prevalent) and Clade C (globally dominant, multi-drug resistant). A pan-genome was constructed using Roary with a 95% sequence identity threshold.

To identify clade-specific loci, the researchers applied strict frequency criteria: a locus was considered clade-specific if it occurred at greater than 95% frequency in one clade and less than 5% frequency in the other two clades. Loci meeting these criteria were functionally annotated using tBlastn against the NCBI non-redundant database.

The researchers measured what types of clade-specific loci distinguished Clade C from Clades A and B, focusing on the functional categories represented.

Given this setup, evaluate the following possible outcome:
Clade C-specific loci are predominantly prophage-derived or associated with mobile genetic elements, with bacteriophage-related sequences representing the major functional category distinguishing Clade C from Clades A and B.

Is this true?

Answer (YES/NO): NO